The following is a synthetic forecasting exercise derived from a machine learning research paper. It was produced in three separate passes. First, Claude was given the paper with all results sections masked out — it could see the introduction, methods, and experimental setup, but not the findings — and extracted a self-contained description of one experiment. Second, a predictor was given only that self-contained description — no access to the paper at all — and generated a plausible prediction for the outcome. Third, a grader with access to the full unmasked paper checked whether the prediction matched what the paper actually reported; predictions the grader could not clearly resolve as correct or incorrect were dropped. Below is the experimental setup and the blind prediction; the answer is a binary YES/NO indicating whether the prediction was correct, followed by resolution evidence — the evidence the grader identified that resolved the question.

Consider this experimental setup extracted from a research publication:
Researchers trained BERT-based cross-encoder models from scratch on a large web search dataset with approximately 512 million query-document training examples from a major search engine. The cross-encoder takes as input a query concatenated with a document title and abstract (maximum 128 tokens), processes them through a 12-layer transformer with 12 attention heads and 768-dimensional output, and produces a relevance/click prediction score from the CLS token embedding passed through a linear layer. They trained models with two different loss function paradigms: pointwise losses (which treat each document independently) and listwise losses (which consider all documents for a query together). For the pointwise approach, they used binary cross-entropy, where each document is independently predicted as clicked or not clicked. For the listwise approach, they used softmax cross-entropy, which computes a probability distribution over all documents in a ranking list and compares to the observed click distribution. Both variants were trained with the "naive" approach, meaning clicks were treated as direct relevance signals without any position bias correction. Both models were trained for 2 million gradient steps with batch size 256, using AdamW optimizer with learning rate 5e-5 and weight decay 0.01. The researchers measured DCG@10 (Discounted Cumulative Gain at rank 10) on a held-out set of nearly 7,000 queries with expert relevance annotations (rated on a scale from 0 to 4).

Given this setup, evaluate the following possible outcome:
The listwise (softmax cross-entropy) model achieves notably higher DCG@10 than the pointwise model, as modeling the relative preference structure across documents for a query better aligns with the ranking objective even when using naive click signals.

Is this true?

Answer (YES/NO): YES